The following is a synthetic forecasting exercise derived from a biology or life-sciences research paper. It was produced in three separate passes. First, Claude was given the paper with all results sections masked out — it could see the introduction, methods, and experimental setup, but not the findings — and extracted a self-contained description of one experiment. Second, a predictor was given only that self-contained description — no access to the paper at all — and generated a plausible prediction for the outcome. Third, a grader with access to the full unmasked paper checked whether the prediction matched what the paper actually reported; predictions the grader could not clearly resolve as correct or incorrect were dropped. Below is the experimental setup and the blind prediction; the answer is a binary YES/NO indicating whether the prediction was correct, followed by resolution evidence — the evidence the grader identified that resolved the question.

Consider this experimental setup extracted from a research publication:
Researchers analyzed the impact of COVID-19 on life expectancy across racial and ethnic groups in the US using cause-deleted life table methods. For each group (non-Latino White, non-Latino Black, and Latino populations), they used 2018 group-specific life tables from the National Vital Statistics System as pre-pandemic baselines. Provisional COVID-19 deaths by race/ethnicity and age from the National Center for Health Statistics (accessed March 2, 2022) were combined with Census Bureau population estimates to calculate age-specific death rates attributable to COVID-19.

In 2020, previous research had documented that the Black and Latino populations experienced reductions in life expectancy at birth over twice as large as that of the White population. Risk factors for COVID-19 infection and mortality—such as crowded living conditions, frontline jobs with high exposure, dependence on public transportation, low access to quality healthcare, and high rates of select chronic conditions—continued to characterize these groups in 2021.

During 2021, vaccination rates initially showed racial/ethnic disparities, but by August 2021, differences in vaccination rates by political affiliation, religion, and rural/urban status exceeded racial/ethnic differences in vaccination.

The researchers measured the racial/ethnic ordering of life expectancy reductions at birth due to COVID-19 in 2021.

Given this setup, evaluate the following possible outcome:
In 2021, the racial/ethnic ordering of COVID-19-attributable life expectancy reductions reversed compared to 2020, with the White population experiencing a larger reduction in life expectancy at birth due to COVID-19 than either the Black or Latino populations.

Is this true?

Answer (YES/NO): NO